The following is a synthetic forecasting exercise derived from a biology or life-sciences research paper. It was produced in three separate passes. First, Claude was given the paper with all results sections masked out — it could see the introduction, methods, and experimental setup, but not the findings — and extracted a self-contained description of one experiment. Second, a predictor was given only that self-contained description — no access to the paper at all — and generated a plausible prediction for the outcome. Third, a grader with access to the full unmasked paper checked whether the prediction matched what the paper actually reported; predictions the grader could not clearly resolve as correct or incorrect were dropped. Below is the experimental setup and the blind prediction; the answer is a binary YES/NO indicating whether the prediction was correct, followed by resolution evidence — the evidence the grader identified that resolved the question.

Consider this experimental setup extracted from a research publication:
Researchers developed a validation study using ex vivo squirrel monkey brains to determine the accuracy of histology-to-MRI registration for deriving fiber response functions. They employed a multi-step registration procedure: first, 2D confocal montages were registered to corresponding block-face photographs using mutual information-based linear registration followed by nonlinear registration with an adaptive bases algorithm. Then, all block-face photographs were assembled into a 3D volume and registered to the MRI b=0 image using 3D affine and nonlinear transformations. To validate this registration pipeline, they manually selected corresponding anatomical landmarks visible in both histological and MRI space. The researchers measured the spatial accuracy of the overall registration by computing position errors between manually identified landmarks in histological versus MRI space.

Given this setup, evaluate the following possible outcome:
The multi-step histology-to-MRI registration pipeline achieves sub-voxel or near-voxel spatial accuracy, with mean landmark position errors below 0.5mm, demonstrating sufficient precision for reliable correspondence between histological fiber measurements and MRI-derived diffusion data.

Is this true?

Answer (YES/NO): YES